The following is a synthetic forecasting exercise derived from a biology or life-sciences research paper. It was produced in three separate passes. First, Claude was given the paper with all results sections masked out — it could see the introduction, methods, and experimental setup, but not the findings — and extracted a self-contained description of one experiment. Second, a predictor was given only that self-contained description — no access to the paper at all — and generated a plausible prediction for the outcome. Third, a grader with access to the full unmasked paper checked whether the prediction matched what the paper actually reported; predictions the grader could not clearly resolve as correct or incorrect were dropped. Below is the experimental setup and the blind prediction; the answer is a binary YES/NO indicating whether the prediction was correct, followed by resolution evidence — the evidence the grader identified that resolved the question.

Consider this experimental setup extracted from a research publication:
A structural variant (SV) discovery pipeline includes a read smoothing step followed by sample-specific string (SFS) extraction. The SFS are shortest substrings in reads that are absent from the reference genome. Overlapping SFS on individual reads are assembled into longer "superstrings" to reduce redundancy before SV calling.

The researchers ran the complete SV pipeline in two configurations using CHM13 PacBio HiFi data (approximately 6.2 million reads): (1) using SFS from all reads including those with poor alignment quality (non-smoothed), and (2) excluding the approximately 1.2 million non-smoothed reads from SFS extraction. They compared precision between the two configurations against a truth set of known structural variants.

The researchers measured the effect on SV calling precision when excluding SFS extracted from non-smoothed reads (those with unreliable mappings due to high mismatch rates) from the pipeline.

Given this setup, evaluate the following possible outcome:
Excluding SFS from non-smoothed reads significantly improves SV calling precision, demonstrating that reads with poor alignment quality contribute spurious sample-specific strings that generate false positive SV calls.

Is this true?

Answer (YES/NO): YES